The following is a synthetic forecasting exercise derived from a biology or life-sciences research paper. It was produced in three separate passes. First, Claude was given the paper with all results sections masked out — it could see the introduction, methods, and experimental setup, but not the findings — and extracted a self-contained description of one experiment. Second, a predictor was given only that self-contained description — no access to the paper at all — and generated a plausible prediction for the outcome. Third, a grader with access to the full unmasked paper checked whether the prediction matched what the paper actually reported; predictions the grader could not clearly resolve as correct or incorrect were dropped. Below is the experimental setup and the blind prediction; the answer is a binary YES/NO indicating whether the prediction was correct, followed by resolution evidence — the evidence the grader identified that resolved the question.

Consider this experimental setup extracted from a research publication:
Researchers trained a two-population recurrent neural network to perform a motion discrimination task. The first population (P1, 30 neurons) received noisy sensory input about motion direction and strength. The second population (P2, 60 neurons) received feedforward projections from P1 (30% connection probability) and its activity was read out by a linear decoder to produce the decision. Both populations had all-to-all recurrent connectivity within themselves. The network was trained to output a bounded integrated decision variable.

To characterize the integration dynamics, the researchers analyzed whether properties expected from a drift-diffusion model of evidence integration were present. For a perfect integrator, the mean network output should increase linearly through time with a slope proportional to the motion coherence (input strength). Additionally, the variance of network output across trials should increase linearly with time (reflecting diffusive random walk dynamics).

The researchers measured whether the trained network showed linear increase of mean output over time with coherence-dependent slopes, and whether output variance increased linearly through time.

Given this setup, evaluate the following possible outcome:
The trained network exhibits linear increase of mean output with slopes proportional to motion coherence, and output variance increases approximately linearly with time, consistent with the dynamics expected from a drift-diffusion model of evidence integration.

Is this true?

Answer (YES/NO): YES